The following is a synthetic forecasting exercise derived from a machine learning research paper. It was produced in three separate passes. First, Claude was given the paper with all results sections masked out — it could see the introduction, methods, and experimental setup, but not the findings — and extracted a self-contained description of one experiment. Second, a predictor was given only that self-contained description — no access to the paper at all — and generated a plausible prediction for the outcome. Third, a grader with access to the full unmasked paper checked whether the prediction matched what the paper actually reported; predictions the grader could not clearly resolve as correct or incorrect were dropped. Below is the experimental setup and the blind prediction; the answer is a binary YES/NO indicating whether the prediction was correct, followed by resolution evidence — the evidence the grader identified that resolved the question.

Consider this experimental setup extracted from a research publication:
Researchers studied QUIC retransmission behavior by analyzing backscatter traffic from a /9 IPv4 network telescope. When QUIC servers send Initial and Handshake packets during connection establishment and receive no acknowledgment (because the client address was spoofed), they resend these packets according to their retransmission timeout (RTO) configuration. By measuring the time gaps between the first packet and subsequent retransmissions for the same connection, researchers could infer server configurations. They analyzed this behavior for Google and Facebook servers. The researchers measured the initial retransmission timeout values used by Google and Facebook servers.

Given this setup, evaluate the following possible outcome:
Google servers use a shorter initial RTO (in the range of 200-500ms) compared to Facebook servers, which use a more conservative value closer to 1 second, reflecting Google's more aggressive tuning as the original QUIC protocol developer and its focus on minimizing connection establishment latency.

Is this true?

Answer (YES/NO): NO